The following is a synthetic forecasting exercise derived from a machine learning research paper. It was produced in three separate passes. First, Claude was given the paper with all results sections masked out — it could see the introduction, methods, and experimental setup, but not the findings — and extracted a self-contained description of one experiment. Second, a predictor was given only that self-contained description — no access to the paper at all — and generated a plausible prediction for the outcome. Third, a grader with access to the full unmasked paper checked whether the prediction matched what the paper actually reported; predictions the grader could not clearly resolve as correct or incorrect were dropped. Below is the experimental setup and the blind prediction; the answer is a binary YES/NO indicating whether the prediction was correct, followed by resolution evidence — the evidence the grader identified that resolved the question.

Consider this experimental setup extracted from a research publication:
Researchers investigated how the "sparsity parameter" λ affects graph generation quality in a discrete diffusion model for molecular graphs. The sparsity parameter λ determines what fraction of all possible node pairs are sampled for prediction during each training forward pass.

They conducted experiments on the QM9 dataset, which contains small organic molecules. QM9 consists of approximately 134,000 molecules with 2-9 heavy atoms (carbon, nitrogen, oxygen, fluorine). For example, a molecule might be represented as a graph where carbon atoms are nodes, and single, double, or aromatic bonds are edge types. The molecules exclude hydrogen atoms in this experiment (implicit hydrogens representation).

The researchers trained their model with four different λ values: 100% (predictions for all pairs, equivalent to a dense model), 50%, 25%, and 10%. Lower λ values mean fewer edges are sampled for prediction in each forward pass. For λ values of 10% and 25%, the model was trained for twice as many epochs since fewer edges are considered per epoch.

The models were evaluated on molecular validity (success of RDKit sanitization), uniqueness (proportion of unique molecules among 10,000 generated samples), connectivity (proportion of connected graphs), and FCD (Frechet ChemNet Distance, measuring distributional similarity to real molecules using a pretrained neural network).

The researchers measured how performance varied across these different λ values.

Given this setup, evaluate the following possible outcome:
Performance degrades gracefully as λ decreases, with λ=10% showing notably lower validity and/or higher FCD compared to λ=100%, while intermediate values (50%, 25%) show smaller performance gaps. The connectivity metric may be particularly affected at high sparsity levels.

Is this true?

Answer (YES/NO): NO